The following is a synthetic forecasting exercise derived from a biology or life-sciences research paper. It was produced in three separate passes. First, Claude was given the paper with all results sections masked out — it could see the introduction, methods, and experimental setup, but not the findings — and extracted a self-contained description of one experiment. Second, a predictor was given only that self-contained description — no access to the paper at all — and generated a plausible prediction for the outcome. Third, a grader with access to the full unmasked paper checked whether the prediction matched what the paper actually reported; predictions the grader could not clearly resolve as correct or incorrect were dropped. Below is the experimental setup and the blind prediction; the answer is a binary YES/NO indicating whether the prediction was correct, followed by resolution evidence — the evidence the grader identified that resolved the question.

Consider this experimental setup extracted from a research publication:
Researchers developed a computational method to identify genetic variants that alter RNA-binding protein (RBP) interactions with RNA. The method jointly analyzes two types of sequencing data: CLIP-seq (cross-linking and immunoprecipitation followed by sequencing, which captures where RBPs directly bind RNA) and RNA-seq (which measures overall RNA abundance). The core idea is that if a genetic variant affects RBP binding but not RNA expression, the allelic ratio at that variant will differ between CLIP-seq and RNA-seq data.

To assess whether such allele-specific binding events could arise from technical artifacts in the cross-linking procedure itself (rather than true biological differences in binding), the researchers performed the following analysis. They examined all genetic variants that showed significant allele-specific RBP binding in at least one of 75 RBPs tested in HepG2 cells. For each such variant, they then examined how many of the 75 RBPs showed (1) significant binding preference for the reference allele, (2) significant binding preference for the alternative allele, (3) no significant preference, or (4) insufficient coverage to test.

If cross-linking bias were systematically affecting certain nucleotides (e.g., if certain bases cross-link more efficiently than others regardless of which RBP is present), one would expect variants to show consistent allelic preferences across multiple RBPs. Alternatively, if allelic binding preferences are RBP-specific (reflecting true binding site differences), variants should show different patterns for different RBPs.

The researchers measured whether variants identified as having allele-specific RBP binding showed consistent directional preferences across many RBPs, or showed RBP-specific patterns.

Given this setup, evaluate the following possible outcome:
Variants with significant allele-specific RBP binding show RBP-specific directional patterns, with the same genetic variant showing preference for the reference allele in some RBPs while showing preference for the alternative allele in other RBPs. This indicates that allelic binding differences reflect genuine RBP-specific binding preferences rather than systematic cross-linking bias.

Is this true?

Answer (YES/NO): NO